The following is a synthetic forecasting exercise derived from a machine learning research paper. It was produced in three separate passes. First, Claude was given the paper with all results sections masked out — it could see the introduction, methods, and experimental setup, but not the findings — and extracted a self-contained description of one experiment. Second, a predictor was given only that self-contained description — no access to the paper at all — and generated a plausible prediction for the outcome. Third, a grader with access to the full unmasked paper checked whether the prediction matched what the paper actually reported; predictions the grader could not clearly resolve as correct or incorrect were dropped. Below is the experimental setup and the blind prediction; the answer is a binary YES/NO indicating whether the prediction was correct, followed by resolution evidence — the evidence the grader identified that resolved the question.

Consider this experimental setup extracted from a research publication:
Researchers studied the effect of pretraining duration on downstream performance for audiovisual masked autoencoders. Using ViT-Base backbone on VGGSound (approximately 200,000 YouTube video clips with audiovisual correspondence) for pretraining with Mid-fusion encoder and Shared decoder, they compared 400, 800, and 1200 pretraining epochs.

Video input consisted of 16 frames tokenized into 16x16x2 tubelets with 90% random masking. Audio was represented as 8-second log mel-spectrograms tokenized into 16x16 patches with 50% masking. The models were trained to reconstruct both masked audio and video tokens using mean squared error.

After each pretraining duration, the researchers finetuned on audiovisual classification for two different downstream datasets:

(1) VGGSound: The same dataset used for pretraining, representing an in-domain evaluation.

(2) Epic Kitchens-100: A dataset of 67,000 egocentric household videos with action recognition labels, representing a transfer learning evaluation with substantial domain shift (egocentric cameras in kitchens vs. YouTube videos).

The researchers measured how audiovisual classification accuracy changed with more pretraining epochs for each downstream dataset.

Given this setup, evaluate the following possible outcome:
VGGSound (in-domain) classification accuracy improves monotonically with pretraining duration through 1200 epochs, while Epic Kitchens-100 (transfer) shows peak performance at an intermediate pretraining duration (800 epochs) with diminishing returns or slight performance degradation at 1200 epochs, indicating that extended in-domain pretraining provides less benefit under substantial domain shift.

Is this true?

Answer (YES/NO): NO